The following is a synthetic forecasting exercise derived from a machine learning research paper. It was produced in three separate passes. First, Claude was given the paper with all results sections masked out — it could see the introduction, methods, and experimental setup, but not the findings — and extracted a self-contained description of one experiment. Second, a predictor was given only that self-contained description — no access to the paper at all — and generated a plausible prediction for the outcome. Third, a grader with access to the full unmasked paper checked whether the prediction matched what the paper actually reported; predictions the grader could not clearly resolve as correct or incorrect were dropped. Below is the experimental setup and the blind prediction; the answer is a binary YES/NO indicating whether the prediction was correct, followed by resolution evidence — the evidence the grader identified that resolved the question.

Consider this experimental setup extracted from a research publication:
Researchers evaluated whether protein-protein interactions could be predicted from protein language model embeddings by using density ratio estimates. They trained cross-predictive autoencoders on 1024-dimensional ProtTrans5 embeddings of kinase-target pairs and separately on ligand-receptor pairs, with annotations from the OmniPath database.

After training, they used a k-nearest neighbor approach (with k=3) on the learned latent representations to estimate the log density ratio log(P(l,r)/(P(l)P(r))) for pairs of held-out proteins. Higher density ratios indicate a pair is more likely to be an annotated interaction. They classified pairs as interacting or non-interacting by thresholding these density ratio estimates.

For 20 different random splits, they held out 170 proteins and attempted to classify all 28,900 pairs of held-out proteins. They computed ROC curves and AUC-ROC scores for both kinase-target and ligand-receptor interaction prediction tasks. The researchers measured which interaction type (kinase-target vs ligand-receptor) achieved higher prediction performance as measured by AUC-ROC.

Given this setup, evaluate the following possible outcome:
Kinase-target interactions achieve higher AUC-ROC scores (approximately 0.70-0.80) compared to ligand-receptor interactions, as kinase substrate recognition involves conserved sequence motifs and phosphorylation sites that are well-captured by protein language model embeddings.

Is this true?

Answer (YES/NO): NO